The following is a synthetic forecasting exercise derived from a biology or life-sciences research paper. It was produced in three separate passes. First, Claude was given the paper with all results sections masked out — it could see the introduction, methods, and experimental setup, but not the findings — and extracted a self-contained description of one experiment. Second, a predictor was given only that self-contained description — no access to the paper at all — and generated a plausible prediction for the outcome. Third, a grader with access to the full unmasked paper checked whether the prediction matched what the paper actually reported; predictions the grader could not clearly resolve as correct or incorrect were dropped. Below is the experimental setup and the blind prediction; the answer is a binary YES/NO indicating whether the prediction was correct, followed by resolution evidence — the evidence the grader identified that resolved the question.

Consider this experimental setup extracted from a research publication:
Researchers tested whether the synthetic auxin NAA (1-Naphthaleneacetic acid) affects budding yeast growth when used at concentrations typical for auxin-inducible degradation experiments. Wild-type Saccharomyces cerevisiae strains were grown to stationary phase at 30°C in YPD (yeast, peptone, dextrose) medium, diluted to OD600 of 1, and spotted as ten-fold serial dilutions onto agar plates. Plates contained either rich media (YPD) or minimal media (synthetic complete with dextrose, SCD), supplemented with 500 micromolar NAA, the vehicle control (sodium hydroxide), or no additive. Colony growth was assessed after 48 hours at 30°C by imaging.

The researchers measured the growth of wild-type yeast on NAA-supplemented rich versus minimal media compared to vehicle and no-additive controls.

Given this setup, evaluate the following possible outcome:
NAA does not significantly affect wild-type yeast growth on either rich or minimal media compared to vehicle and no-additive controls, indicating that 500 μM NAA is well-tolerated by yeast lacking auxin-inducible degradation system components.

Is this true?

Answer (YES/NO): NO